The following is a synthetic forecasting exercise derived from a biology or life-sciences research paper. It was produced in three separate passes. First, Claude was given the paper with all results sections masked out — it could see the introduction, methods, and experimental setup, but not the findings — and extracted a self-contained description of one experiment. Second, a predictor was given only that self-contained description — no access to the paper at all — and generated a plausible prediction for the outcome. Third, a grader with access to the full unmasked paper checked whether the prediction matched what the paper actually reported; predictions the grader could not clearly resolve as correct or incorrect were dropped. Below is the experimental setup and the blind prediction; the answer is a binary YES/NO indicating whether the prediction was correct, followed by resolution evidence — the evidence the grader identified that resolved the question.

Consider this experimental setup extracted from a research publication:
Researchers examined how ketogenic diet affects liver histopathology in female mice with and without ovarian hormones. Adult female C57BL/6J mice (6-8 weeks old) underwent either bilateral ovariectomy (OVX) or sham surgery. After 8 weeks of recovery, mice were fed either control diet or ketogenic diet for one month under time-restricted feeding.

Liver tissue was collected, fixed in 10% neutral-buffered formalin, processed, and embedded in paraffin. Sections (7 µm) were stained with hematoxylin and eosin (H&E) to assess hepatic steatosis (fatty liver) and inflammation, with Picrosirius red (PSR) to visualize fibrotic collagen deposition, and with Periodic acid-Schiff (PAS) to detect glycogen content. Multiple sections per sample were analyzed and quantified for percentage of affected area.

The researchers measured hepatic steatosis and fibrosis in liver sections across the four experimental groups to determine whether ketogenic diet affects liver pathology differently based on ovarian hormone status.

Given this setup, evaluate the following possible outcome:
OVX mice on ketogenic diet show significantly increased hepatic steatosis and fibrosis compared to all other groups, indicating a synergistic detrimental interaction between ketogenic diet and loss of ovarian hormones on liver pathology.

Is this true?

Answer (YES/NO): NO